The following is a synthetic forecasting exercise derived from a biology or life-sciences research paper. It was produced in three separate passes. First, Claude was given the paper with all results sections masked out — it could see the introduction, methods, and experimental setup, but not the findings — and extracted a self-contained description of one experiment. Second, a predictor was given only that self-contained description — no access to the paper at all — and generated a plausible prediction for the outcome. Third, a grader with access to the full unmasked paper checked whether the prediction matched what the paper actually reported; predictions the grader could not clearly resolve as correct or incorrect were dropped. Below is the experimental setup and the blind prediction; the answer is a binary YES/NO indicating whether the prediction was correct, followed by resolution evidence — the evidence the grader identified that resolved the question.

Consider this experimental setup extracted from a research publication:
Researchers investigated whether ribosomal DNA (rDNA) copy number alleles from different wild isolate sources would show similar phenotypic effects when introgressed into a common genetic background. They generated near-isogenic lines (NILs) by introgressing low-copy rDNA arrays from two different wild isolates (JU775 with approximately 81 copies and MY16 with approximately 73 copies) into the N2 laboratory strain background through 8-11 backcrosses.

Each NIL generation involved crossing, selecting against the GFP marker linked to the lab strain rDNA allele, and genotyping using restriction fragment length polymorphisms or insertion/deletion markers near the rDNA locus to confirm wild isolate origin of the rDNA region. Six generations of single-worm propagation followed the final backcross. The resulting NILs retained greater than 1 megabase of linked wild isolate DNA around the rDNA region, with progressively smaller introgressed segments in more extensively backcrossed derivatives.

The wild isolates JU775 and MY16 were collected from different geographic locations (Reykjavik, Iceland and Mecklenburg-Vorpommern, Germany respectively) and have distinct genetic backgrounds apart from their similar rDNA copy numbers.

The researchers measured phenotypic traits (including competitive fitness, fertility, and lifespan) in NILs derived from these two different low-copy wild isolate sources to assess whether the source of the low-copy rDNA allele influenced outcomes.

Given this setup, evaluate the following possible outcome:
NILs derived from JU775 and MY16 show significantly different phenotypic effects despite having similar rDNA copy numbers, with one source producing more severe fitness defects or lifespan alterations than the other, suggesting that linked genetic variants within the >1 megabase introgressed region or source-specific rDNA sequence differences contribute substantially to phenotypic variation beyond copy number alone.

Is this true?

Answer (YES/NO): NO